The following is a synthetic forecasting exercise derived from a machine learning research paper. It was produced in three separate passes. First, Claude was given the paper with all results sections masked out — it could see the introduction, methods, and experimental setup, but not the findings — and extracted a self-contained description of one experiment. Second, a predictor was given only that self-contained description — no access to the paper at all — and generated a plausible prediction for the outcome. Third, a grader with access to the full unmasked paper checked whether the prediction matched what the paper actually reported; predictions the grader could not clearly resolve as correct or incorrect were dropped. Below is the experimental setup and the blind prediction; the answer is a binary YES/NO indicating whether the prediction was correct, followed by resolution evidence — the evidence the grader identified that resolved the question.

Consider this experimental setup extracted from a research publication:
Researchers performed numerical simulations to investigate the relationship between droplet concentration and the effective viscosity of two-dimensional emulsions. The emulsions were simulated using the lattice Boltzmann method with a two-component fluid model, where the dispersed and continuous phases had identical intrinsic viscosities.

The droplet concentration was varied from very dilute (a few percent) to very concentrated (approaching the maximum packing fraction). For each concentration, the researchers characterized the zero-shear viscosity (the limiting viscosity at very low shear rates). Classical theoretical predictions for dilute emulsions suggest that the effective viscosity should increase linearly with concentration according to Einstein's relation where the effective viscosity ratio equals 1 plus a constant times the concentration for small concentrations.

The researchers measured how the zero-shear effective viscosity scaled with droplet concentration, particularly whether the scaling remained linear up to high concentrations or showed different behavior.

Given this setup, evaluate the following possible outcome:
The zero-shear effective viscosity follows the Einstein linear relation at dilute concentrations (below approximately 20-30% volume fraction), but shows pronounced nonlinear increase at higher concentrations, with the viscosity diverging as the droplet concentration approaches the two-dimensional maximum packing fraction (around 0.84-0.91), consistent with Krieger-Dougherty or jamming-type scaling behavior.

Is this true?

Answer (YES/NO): NO